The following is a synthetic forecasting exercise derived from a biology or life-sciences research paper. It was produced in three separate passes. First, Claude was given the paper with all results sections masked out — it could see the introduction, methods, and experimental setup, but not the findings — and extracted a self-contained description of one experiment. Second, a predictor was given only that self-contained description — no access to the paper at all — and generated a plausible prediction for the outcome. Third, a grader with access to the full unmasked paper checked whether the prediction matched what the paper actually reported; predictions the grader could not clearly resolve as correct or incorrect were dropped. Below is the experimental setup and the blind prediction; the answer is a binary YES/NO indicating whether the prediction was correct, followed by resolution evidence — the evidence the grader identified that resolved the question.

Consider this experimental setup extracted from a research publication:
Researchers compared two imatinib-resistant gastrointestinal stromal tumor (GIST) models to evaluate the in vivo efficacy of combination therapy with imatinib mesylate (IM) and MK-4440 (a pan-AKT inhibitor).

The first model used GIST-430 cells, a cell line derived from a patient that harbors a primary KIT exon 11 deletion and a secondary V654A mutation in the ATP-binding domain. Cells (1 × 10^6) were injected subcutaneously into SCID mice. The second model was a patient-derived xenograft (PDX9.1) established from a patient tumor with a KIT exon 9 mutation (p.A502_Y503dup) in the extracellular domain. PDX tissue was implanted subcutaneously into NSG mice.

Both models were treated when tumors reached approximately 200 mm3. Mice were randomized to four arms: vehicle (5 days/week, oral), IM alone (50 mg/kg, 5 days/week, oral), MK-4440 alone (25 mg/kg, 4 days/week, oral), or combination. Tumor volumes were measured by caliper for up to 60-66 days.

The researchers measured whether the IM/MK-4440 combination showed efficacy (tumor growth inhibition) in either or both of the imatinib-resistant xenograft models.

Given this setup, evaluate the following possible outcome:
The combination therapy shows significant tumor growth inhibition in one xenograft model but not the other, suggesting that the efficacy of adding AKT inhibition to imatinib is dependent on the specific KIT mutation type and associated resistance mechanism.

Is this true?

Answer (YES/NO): NO